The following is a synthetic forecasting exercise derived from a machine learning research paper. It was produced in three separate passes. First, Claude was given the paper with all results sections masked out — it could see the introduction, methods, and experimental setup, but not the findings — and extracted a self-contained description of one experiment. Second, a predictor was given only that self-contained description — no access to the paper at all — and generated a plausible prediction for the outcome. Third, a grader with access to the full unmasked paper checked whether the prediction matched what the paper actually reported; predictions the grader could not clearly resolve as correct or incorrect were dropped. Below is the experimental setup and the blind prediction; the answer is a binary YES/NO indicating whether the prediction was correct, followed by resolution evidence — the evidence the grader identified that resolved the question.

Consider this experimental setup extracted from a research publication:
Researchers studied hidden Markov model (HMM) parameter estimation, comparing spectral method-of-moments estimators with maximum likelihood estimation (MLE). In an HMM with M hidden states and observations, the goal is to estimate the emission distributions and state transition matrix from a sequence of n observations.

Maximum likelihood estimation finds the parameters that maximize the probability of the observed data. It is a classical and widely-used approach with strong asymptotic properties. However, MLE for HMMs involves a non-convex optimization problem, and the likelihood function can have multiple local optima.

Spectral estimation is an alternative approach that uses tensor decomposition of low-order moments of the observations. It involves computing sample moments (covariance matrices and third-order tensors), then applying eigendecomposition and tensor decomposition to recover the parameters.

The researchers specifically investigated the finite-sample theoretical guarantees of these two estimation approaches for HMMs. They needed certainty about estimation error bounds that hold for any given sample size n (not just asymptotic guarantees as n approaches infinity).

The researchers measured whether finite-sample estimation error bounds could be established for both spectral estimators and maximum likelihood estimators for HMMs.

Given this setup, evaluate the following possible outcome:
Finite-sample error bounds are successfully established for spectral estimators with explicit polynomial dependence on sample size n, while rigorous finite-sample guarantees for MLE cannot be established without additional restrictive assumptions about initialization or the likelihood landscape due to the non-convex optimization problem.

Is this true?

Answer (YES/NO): NO